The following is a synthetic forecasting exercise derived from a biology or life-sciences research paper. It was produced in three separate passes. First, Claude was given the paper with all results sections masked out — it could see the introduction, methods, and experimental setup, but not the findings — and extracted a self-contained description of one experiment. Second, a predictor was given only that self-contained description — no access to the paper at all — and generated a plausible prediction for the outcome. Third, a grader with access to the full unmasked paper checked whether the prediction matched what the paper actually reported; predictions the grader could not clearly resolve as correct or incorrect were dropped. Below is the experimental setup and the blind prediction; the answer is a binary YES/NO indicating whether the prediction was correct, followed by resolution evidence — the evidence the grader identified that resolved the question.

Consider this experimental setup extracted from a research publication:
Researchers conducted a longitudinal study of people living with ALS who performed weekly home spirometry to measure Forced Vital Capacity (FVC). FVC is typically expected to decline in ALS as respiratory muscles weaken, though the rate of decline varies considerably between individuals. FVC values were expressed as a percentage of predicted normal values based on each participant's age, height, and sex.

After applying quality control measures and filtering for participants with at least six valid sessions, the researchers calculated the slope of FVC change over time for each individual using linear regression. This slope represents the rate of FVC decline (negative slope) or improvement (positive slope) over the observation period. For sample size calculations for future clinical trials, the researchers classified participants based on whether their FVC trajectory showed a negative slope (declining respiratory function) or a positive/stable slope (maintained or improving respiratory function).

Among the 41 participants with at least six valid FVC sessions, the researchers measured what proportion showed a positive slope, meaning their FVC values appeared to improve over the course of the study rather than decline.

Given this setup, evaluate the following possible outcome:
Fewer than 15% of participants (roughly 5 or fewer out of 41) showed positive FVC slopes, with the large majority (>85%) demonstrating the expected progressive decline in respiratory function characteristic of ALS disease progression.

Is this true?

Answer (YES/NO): NO